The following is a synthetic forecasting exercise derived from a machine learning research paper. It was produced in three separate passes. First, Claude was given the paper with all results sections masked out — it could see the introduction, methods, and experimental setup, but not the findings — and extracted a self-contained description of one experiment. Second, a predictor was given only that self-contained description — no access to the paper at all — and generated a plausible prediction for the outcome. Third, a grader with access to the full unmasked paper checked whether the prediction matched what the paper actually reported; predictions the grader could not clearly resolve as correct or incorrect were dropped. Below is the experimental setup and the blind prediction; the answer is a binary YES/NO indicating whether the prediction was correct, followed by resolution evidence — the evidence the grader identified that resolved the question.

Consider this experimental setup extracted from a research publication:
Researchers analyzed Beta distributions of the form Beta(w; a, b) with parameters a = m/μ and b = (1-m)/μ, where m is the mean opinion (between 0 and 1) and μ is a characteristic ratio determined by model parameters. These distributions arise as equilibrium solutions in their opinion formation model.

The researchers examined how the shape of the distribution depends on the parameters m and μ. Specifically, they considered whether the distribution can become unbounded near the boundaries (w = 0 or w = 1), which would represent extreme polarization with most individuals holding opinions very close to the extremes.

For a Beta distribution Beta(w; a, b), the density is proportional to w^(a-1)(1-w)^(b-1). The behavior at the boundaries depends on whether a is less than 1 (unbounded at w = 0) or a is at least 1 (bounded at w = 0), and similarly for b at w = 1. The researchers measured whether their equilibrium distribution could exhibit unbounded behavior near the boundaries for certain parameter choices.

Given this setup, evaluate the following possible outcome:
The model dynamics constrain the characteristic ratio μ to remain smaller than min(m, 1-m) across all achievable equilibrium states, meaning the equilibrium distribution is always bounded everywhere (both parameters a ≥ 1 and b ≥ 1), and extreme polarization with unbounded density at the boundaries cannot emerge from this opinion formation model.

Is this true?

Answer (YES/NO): NO